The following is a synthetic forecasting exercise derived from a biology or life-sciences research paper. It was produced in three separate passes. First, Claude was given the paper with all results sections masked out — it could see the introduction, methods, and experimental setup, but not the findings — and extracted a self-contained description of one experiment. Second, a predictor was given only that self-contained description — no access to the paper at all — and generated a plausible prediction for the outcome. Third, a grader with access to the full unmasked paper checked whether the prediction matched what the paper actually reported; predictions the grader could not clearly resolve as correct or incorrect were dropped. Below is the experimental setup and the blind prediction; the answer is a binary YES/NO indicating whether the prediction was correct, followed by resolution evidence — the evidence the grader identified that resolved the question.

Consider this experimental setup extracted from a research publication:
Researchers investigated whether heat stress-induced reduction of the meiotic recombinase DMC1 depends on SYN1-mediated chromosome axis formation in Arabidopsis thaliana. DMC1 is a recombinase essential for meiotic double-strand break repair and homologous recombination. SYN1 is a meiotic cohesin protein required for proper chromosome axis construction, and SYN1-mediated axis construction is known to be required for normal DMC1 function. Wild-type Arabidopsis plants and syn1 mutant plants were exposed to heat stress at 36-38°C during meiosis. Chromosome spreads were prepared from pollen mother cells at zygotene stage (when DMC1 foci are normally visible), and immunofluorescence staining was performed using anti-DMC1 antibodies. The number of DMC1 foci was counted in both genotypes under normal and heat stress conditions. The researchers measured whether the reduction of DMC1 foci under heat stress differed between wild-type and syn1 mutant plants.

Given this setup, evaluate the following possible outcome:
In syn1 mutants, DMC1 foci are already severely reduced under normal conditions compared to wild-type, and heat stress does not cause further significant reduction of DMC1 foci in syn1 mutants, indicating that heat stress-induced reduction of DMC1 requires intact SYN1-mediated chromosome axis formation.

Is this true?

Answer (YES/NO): NO